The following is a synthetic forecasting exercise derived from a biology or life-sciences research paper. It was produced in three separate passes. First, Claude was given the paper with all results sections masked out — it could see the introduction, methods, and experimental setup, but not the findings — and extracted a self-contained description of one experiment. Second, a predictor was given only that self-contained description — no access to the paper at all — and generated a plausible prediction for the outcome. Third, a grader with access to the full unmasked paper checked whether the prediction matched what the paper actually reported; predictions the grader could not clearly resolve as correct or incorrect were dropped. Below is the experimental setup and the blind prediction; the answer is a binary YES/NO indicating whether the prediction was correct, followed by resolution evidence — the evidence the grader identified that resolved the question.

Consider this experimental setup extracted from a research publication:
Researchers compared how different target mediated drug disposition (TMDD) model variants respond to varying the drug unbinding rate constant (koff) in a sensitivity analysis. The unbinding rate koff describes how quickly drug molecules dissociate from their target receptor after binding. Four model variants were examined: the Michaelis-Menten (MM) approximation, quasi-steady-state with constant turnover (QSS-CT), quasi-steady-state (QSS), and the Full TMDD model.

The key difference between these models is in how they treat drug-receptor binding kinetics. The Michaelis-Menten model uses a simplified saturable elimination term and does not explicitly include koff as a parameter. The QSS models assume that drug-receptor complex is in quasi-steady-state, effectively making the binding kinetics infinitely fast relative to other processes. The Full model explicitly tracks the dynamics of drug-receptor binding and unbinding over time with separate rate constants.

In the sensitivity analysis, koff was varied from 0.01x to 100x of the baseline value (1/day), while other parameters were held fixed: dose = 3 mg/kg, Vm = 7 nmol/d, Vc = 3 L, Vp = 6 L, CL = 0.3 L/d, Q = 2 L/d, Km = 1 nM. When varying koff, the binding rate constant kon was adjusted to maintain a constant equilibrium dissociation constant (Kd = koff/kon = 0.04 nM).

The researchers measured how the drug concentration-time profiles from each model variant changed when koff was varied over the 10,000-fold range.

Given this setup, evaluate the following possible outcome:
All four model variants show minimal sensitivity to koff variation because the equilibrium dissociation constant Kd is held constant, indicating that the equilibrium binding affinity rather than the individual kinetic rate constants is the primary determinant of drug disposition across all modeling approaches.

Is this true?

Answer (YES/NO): YES